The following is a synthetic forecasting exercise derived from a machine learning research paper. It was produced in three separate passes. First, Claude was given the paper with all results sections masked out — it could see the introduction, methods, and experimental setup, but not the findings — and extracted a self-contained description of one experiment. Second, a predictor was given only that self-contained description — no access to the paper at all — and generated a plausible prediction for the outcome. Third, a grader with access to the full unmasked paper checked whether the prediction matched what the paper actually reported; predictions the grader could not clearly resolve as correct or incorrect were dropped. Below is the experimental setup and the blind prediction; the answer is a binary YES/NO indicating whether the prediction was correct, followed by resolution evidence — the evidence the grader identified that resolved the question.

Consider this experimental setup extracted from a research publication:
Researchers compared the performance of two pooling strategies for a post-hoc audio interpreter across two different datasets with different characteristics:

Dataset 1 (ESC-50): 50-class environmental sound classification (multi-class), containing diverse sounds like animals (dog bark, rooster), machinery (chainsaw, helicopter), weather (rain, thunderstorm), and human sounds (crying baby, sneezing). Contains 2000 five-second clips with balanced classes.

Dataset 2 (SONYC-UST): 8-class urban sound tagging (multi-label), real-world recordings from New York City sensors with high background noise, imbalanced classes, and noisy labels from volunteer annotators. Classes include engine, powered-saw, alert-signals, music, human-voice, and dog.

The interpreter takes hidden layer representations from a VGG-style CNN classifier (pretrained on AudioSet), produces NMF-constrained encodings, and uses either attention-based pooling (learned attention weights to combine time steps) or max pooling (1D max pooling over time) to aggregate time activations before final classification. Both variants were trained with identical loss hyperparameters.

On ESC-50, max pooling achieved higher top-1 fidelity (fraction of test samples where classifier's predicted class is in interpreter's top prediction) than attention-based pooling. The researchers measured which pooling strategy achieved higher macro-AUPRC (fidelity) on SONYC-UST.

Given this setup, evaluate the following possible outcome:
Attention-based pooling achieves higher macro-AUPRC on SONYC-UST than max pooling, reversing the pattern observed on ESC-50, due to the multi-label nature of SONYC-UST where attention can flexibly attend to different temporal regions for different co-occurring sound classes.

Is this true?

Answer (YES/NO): YES